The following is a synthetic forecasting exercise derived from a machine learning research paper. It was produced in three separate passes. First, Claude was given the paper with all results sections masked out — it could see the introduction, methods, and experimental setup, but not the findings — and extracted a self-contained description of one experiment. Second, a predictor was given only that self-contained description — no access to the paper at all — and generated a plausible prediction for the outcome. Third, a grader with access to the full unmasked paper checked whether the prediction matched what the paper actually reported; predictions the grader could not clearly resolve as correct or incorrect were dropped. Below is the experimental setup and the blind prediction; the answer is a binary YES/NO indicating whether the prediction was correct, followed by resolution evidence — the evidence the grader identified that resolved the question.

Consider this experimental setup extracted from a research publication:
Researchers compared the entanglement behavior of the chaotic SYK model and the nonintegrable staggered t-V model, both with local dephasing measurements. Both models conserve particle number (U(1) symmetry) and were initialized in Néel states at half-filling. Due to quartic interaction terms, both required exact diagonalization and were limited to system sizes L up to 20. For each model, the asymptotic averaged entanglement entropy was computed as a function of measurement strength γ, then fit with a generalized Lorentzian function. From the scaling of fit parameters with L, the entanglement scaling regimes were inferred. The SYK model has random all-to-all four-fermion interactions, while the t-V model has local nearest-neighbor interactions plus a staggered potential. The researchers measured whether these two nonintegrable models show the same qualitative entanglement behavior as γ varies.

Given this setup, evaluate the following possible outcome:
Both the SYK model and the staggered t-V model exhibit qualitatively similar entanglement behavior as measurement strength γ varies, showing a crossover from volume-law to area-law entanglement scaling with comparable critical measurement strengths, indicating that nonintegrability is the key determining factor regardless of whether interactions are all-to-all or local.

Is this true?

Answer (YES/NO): NO